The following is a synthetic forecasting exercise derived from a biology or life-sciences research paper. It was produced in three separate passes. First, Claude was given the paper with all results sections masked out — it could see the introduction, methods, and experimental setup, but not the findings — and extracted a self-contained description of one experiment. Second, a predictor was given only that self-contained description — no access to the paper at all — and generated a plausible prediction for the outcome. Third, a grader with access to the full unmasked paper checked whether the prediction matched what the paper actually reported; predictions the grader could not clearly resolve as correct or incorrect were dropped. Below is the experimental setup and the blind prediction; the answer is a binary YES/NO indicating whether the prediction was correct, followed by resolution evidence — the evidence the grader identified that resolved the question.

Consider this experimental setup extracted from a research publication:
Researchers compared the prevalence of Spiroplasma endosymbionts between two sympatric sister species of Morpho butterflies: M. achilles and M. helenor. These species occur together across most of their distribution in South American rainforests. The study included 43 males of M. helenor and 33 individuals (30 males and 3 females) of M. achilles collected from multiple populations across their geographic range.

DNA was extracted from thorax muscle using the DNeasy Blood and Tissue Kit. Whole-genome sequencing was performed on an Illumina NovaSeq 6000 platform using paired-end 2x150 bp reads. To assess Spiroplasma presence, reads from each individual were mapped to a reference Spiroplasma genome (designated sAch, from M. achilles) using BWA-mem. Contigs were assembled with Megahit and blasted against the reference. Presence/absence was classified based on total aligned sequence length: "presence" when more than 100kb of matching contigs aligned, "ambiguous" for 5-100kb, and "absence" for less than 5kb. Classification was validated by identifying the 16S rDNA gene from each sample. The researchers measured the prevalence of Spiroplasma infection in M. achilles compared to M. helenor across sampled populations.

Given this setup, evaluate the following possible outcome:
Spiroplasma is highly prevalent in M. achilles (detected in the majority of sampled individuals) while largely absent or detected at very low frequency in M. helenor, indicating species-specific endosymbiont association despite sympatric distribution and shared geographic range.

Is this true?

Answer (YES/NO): YES